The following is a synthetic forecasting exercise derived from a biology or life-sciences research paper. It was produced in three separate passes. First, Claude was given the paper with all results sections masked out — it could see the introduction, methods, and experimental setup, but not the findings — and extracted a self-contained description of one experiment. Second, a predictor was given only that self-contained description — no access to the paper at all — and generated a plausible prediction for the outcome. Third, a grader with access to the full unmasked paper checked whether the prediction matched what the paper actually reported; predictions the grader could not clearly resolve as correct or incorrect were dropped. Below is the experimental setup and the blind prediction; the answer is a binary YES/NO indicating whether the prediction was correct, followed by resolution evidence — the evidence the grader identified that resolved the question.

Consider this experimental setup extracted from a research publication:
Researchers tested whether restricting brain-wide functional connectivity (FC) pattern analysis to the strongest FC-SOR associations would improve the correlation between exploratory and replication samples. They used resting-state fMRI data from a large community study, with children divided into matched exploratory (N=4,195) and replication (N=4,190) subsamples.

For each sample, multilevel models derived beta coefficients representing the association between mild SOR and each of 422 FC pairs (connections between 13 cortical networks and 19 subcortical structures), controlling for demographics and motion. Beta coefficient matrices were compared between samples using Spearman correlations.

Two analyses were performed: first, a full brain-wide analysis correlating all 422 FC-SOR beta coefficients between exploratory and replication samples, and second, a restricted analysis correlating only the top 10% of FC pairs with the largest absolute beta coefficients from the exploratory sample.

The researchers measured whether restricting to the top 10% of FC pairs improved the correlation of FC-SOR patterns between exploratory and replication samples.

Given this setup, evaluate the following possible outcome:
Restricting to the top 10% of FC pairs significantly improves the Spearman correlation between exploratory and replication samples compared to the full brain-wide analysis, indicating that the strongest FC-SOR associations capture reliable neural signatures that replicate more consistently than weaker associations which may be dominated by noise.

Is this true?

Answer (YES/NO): YES